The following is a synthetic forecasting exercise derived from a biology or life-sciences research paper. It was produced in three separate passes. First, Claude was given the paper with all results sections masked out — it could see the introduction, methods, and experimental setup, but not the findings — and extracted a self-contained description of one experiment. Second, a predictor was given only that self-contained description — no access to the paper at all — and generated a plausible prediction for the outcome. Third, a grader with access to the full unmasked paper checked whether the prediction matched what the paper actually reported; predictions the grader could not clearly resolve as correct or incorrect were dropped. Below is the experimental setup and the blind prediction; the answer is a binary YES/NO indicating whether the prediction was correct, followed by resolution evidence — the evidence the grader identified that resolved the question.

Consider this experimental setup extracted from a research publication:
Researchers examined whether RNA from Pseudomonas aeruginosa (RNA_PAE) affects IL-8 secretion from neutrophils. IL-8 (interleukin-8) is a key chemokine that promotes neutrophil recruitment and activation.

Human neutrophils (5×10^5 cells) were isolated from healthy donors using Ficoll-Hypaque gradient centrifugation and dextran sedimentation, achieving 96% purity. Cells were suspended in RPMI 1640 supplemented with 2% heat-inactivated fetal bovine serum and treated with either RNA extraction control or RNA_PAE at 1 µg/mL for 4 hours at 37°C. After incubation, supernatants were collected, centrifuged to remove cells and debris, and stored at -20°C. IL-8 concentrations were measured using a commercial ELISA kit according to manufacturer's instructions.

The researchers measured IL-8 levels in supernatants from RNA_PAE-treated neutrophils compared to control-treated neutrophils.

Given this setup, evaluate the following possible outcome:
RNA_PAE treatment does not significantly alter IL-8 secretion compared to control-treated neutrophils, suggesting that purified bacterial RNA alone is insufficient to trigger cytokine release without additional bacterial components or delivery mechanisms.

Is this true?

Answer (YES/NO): YES